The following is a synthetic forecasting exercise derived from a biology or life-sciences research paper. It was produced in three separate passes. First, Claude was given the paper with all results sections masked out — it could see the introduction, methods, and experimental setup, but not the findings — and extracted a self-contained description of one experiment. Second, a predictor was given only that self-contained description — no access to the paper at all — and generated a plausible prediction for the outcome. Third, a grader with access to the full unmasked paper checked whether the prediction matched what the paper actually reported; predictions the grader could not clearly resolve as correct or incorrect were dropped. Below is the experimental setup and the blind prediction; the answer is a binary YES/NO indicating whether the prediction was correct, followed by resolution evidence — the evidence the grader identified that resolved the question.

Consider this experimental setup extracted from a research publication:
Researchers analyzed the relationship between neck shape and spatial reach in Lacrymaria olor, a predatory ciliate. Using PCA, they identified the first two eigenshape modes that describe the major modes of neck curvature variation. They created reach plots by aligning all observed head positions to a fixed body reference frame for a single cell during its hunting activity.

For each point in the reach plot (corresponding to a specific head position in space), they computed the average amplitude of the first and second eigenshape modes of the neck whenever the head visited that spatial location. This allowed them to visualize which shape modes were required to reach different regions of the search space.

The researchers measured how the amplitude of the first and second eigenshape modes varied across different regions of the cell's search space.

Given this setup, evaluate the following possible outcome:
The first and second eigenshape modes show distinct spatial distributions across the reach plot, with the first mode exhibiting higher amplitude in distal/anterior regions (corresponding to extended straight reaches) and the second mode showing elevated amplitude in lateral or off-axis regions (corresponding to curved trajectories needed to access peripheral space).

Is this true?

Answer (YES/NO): NO